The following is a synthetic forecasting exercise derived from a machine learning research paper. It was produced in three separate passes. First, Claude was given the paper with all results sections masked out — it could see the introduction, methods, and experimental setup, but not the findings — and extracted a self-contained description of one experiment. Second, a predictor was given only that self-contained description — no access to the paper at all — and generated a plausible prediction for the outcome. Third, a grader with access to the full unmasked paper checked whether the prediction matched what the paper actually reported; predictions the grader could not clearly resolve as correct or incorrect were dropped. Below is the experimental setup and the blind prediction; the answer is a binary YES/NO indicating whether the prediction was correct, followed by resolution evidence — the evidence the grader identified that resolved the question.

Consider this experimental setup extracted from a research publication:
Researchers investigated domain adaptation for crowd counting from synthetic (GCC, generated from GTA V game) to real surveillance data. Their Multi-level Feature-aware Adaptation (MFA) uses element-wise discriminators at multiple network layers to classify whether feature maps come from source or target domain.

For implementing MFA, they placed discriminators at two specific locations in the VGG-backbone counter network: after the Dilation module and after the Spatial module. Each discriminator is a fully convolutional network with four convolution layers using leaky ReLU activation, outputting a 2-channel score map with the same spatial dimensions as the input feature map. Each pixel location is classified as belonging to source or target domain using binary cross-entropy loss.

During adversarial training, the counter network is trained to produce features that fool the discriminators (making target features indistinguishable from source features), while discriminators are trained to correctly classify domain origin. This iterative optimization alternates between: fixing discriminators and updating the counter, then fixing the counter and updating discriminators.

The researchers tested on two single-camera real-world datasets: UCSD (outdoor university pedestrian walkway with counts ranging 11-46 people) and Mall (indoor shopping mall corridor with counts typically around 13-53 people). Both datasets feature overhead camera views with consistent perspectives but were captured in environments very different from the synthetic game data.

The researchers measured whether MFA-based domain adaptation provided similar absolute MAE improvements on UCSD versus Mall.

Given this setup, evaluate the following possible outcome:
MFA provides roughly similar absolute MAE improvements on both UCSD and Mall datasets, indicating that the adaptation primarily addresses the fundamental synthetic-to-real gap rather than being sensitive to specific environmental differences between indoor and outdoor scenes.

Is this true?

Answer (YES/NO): NO